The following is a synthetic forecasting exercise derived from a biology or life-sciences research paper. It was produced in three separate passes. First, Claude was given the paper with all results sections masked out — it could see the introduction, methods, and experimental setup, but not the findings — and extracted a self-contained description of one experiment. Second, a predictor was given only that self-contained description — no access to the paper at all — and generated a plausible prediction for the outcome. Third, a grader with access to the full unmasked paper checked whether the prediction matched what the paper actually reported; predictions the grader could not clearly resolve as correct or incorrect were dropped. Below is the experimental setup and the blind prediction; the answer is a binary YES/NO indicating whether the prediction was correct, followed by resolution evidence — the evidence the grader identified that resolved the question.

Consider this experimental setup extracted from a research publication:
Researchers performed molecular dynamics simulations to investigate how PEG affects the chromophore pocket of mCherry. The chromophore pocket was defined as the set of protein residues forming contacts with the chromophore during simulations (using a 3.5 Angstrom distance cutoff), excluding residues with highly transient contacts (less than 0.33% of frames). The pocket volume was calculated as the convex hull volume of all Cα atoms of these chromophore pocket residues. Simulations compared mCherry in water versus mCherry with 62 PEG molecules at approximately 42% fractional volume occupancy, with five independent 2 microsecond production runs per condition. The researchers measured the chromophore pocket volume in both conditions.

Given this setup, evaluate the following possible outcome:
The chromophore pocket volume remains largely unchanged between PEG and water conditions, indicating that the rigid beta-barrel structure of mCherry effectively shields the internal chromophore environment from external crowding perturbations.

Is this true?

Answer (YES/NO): NO